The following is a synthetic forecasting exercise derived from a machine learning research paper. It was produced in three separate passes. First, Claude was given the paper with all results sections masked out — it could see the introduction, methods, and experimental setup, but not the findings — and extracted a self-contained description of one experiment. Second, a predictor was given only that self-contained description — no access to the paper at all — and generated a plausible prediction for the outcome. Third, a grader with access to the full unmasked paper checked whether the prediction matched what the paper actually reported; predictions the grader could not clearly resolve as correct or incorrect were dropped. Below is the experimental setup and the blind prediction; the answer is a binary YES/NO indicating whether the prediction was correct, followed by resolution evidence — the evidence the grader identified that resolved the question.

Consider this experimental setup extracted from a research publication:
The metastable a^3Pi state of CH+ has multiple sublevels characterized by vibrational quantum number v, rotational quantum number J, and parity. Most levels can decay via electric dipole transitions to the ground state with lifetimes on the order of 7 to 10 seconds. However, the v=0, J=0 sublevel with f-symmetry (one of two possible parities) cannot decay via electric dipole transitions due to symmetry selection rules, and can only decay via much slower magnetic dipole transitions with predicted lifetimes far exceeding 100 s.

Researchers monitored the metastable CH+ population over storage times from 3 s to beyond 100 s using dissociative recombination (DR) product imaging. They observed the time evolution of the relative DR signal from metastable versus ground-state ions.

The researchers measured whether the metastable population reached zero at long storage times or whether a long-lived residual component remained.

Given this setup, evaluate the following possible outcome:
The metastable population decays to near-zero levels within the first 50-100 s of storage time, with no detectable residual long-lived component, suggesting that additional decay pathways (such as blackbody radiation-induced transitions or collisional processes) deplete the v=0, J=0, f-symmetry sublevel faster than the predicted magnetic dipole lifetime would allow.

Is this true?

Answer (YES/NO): NO